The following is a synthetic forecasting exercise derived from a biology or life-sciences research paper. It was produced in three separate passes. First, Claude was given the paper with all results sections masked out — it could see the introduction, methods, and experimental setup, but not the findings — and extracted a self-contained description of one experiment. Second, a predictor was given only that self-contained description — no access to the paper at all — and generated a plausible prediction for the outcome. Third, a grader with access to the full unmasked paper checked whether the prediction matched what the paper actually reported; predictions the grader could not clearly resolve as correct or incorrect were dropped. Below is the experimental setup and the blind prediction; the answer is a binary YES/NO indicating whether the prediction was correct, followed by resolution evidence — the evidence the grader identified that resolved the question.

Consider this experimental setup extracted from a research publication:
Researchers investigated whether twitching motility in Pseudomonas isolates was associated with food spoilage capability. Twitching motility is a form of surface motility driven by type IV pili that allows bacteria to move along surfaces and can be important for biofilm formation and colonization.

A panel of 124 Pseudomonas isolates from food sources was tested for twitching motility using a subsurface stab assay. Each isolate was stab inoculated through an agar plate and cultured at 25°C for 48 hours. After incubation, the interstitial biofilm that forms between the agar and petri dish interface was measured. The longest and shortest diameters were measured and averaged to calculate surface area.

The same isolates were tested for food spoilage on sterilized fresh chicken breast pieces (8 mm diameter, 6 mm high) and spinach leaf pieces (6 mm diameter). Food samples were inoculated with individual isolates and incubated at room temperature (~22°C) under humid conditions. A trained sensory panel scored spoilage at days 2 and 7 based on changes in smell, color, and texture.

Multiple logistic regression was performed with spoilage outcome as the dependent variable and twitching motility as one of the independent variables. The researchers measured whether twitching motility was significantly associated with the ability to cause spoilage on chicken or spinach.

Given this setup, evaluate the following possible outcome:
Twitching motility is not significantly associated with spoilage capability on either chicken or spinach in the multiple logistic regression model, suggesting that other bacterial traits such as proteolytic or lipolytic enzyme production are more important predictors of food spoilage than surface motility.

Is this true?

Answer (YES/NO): YES